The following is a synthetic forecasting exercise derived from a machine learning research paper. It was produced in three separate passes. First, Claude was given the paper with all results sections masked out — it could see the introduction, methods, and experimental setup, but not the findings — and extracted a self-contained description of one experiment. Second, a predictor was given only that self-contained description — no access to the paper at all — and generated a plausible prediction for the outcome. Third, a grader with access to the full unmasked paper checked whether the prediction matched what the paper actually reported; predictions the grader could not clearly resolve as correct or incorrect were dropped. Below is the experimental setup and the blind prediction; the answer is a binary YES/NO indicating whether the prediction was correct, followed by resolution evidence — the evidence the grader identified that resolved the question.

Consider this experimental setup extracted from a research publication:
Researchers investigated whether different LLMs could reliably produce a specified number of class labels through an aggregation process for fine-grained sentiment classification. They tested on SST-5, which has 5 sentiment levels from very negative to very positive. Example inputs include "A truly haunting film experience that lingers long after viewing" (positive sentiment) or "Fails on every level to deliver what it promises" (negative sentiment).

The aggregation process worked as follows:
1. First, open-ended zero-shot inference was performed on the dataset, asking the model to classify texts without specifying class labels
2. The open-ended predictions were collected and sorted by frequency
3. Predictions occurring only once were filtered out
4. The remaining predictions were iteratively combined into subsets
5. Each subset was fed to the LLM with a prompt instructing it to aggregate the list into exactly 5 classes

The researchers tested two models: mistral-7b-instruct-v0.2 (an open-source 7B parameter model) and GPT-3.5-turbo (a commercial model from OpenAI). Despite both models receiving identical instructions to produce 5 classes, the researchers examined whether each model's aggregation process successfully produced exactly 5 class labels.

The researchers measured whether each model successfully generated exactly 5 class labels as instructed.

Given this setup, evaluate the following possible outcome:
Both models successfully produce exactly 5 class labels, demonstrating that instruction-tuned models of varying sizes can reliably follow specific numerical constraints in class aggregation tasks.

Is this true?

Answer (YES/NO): NO